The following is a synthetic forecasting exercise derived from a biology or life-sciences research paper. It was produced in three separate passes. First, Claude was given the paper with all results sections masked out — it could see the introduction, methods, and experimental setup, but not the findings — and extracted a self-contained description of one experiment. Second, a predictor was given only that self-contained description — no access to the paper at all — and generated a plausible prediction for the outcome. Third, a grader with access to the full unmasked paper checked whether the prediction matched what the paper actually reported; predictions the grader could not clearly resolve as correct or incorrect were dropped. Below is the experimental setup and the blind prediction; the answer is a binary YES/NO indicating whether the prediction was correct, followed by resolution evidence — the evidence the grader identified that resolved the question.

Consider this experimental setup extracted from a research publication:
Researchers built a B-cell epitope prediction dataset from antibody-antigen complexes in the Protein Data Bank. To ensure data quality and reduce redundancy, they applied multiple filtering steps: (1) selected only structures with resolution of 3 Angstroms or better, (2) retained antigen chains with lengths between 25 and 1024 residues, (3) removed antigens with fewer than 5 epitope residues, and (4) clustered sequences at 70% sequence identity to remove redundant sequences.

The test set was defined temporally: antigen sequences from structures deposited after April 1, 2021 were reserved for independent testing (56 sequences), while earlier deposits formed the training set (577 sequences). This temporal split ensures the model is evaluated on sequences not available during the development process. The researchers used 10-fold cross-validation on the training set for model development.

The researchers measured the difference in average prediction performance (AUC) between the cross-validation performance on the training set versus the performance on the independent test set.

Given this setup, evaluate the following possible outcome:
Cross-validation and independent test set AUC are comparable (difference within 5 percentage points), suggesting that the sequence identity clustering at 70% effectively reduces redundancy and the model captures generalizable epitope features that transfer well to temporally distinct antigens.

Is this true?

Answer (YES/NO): YES